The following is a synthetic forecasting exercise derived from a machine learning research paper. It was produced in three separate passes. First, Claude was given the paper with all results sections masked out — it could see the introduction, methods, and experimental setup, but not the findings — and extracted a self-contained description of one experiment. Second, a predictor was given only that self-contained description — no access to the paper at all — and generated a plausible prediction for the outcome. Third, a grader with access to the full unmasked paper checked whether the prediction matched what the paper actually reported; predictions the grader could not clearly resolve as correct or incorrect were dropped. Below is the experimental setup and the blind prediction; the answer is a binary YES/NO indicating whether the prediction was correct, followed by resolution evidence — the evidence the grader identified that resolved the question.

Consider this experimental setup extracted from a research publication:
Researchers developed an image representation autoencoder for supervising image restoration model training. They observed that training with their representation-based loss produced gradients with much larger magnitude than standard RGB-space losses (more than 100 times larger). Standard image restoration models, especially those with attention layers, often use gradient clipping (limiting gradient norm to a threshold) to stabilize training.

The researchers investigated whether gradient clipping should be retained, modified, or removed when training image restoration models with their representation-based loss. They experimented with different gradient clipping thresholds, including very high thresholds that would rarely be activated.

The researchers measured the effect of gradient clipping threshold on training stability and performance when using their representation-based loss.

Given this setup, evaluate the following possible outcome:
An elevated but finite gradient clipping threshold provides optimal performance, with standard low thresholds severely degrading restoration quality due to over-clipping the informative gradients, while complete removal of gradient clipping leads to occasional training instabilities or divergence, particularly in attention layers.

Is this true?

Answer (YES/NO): NO